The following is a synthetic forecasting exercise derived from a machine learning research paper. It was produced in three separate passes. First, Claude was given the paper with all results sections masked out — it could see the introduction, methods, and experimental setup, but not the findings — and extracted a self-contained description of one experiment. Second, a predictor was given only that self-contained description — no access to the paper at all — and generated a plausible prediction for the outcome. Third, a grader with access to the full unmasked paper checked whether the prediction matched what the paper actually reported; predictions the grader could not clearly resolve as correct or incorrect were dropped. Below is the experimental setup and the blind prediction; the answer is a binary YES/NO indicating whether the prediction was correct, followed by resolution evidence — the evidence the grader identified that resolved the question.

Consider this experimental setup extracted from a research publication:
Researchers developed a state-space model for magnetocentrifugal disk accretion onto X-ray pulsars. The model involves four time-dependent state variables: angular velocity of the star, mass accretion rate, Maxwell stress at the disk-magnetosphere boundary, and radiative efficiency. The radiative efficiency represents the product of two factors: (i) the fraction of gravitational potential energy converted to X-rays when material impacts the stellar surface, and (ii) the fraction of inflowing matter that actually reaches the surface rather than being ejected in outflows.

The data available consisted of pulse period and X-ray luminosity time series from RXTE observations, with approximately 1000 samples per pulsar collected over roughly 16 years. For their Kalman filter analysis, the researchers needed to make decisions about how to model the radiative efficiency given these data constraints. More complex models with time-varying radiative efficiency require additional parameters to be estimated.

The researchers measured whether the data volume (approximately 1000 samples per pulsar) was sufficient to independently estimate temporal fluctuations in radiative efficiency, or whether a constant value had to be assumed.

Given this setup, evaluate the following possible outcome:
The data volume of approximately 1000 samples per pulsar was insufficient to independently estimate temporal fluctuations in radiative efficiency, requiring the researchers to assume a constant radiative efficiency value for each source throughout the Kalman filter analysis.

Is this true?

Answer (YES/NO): YES